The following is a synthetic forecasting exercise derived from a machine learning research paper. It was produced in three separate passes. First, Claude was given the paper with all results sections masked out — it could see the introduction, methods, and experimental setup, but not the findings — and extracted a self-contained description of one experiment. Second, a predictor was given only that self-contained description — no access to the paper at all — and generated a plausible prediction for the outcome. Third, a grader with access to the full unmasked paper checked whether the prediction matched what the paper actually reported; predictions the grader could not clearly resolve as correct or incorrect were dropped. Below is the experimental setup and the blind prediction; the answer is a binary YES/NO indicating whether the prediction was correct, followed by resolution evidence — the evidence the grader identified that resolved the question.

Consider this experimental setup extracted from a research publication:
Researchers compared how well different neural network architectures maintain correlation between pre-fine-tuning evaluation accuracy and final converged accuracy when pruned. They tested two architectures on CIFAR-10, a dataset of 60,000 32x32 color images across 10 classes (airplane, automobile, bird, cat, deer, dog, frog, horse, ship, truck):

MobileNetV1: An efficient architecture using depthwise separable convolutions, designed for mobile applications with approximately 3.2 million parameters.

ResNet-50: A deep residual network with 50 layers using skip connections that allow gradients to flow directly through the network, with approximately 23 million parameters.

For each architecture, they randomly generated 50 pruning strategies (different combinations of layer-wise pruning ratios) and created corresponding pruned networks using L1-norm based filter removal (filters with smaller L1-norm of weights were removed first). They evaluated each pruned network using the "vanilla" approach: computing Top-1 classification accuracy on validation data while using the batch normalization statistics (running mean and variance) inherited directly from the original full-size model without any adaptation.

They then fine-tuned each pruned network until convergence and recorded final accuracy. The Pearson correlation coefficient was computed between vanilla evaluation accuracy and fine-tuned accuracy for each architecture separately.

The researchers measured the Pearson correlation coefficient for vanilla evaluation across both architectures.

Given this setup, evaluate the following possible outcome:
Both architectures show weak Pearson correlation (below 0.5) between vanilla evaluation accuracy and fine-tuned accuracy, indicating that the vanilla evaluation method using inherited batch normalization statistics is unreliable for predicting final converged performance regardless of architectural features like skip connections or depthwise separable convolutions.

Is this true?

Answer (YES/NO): NO